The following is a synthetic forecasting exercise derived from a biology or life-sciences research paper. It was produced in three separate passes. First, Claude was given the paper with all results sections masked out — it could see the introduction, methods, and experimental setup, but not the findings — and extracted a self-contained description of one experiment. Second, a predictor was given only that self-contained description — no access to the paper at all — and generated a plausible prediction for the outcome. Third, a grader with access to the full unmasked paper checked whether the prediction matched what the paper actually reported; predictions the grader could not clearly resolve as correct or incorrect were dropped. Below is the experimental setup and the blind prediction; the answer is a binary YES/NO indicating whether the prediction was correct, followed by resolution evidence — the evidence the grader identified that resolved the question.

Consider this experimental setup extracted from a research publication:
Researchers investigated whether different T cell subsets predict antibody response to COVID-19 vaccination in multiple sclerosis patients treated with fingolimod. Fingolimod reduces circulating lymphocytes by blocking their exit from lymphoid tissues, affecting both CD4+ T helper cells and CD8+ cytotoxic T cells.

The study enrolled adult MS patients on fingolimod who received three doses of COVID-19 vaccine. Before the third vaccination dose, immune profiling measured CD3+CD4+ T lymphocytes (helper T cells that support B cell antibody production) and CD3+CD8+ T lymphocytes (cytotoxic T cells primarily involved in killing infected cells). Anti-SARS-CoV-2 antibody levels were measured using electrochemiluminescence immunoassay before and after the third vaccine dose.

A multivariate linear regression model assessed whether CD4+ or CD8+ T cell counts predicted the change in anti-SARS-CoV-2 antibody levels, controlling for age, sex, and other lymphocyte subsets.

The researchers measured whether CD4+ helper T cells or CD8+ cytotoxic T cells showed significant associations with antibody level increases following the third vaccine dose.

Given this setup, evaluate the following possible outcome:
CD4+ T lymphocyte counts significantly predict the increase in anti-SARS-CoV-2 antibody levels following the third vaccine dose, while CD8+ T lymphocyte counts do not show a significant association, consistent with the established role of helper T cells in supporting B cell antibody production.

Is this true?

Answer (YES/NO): NO